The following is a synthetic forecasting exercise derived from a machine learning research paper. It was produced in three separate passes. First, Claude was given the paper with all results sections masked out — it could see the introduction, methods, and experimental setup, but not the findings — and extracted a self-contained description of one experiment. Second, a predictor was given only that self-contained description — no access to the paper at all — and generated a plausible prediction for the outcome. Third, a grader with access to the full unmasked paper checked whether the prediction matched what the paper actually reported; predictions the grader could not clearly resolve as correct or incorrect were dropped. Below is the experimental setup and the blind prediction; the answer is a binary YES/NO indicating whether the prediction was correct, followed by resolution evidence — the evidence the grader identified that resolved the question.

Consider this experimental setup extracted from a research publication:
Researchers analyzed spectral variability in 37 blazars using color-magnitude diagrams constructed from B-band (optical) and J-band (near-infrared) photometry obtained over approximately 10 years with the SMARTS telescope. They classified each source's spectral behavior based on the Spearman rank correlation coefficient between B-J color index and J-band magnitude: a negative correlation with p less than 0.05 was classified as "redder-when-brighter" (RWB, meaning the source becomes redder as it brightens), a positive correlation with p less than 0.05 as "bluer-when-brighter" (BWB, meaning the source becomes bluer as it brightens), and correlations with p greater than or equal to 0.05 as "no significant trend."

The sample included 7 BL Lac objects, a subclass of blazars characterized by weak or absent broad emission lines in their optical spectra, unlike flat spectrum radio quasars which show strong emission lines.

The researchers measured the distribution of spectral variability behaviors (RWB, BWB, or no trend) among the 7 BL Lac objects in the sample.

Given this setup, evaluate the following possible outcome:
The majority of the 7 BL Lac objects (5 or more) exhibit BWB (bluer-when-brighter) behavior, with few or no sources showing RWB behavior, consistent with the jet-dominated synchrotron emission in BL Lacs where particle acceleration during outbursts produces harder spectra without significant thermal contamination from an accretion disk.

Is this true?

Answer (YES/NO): NO